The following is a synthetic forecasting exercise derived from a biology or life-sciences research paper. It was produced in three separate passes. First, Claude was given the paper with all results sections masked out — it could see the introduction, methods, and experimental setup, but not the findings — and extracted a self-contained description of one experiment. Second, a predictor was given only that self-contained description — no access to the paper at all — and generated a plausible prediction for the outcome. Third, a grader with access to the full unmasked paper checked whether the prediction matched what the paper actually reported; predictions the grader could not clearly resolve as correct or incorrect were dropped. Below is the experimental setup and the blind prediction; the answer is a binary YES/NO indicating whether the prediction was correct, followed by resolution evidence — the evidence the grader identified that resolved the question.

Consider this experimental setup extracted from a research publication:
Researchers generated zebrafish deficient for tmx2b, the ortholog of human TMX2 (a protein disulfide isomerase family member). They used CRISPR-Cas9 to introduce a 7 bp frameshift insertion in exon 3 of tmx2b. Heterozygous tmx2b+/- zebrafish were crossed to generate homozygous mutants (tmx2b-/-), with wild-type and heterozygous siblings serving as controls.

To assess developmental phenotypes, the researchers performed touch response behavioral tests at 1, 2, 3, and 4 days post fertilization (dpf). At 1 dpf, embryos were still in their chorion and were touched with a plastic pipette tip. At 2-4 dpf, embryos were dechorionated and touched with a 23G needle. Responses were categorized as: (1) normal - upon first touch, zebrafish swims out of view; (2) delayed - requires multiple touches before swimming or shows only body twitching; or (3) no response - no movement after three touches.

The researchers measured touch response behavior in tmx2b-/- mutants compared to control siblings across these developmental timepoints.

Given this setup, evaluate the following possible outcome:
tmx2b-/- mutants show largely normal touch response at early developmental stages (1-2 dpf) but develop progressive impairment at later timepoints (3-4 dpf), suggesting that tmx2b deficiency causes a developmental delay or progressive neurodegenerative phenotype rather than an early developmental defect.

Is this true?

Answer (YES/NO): NO